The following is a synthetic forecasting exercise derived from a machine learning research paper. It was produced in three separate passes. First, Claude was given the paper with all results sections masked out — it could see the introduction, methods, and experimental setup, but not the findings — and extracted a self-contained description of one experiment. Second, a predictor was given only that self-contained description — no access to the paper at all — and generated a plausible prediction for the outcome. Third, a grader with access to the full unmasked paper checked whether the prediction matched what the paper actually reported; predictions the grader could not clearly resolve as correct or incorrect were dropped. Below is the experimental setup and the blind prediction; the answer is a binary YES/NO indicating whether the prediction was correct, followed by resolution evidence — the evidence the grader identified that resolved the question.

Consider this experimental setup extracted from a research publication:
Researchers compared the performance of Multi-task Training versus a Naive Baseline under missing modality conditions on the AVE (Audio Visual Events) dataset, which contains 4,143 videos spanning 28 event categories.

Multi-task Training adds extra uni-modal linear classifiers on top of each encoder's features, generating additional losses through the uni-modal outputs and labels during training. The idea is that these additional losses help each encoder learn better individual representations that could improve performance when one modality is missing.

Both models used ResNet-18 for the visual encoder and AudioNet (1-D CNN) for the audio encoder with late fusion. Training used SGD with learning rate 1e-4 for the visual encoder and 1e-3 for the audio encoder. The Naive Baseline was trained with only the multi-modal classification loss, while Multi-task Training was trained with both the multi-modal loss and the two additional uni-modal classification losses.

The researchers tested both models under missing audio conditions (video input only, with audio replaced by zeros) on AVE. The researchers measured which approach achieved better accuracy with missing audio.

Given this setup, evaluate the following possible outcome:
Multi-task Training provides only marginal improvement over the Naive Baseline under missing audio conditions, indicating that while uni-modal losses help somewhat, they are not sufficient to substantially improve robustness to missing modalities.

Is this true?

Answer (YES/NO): NO